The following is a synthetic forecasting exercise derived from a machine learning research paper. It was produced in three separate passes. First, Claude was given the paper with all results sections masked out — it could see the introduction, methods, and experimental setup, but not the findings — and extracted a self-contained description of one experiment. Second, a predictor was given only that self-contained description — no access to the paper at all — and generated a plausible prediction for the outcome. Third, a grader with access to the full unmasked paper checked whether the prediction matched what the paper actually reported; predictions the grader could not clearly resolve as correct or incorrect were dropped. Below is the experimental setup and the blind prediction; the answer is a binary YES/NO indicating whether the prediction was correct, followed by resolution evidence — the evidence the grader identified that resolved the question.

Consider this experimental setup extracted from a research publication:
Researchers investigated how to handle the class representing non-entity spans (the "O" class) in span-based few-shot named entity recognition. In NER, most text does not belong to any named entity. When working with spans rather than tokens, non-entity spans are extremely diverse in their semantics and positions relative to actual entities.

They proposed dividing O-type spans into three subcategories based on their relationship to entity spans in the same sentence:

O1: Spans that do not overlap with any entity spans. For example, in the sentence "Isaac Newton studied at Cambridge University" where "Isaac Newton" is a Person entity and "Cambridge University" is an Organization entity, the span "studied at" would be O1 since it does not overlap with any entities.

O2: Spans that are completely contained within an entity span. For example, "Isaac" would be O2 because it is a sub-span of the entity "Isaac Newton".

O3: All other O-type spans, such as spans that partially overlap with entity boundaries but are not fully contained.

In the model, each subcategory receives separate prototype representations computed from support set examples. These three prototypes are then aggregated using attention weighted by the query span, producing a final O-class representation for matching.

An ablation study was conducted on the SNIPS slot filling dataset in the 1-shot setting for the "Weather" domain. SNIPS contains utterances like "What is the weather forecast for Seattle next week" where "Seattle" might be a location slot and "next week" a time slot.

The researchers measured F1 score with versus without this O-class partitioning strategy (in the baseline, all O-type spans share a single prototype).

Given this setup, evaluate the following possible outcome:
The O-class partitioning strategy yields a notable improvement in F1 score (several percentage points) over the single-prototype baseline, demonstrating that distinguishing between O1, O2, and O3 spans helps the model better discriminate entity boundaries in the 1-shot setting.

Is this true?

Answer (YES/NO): NO